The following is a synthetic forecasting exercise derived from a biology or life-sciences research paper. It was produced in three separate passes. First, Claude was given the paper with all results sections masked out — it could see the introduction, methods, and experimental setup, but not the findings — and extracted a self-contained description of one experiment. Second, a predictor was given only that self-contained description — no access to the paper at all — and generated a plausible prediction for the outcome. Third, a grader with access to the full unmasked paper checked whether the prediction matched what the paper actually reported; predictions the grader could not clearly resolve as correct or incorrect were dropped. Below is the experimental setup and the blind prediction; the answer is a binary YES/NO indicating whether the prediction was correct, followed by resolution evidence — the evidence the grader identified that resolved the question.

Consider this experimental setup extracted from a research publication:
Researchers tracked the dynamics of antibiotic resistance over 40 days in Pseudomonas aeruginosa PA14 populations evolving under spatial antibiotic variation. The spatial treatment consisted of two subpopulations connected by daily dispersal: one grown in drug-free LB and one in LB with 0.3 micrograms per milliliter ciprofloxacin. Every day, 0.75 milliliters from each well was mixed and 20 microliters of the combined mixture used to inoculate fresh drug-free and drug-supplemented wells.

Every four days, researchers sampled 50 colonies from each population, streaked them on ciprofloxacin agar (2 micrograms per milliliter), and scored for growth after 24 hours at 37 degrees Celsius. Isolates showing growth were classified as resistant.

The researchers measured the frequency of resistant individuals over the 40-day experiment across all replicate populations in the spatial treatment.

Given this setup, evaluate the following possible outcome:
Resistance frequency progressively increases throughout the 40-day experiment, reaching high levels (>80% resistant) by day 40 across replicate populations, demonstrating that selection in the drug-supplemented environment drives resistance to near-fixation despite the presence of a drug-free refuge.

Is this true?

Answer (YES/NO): NO